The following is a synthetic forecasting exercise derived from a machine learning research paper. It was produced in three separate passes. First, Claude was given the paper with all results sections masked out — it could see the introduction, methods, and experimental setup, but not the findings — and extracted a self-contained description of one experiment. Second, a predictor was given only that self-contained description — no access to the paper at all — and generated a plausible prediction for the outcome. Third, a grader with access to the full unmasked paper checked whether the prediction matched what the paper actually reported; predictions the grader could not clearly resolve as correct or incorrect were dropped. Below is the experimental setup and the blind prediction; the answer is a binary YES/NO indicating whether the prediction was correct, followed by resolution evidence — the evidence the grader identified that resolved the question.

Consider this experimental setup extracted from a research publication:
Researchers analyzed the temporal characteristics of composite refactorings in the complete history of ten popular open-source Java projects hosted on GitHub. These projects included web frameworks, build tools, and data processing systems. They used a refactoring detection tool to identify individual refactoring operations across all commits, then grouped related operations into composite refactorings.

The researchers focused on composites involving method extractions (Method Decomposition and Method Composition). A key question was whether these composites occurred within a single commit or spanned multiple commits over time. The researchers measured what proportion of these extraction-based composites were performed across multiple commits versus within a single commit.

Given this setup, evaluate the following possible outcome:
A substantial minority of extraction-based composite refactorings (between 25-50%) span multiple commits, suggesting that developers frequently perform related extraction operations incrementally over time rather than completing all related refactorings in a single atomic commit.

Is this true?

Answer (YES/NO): NO